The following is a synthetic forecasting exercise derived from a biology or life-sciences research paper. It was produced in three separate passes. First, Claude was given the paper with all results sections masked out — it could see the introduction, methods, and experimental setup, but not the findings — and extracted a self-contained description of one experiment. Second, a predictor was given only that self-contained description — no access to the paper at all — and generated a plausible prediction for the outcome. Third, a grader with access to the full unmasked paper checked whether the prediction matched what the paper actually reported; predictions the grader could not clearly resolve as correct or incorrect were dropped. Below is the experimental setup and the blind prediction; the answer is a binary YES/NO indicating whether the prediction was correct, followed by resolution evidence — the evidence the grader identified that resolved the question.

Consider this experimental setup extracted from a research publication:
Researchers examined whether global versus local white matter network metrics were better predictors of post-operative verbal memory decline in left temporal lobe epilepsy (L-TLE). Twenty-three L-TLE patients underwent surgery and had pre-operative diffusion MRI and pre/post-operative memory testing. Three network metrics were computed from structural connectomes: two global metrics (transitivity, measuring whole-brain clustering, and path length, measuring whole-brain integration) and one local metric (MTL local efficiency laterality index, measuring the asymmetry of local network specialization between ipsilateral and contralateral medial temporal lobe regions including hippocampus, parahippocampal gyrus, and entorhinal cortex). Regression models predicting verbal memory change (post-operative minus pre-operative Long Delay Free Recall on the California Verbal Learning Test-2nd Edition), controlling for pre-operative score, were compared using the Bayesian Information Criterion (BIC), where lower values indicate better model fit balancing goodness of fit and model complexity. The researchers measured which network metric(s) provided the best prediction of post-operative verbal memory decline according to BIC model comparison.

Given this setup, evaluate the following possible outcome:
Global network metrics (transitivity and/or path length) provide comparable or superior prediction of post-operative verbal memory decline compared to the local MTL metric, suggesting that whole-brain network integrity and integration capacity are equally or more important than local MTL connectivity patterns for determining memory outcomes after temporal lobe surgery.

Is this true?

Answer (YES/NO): NO